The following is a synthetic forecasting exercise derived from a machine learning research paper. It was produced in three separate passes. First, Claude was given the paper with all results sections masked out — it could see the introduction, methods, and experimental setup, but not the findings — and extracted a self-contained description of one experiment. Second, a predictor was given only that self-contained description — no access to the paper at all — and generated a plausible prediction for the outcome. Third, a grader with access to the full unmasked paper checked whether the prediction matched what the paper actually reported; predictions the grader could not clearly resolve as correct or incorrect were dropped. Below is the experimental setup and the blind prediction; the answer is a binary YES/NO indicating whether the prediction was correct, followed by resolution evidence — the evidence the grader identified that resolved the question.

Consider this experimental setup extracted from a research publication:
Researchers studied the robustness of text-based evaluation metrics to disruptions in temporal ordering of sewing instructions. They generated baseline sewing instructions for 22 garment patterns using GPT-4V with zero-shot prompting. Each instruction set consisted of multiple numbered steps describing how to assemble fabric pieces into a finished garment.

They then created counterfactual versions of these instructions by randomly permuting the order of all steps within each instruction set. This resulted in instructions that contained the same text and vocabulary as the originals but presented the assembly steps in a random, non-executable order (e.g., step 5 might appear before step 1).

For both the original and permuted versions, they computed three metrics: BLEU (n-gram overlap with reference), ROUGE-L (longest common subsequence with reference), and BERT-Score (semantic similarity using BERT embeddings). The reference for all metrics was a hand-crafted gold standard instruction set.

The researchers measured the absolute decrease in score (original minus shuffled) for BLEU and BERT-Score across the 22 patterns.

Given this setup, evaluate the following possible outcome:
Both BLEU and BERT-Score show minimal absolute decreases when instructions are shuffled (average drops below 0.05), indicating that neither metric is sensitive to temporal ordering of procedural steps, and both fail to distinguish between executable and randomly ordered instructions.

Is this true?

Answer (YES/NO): YES